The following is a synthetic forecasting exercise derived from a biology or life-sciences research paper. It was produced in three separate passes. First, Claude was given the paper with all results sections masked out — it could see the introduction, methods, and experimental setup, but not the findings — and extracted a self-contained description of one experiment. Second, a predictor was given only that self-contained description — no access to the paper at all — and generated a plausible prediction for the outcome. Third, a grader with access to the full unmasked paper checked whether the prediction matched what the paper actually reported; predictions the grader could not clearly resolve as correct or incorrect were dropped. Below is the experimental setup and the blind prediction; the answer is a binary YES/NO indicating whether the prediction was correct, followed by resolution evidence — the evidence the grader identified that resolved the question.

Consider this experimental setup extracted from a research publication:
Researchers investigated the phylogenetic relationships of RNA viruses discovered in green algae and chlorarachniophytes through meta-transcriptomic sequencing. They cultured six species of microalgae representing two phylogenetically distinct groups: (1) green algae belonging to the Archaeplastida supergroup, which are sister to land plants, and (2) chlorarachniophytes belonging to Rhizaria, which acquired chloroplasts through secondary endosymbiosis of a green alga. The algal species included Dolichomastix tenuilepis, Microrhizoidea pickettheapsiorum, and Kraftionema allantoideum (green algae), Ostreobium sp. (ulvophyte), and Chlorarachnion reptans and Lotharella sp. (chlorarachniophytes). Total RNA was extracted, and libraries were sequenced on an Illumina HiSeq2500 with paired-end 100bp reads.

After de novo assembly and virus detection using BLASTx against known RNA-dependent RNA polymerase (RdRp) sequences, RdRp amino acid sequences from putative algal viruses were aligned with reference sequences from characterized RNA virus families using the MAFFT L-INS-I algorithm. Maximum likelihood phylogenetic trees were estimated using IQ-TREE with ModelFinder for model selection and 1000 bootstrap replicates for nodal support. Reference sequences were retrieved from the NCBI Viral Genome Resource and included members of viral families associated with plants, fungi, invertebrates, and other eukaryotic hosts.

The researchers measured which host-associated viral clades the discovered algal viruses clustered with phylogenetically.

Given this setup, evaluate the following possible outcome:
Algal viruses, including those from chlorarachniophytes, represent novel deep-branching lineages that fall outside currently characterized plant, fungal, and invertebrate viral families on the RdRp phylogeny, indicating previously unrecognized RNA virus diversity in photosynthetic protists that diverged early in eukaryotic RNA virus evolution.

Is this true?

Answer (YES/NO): NO